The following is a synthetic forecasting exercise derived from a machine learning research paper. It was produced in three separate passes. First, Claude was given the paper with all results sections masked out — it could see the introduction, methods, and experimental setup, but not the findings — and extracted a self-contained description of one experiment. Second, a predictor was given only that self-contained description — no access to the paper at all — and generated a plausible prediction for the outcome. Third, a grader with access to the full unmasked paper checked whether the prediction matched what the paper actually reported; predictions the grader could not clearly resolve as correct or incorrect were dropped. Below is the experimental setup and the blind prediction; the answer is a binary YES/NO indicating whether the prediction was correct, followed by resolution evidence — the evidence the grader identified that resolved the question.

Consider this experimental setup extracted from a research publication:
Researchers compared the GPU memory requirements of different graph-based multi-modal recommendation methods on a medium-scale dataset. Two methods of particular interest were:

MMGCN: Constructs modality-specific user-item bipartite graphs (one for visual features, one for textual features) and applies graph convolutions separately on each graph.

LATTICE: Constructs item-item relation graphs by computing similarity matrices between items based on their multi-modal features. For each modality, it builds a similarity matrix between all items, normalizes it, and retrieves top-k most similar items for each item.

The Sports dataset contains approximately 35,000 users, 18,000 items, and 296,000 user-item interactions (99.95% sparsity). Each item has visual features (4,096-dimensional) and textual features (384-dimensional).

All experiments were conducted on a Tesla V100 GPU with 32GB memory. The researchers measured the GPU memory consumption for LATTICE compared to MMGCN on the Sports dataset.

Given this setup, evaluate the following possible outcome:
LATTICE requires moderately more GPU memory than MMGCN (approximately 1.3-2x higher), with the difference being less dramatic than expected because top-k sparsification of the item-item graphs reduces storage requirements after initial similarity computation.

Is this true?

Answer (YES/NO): NO